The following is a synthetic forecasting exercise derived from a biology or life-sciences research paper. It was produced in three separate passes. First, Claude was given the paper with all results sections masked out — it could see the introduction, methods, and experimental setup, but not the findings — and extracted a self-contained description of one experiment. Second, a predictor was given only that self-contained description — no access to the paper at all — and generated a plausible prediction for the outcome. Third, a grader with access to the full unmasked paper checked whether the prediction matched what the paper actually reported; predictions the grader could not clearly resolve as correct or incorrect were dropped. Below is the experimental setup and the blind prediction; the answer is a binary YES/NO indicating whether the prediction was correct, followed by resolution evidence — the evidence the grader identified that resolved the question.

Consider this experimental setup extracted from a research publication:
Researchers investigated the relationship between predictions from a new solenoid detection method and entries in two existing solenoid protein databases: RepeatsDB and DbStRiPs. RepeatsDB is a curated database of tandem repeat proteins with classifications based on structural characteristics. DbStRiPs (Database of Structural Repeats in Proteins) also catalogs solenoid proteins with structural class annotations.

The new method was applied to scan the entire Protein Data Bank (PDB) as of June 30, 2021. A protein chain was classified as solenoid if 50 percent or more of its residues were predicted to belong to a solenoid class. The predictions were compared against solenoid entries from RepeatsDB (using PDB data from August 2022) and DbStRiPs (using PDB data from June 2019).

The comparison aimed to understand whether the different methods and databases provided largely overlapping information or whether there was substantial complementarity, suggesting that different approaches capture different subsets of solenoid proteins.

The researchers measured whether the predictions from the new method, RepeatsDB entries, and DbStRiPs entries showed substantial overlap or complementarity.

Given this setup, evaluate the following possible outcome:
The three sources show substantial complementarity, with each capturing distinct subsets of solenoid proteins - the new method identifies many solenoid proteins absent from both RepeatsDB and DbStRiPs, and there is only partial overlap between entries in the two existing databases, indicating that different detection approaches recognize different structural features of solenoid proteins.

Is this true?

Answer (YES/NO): YES